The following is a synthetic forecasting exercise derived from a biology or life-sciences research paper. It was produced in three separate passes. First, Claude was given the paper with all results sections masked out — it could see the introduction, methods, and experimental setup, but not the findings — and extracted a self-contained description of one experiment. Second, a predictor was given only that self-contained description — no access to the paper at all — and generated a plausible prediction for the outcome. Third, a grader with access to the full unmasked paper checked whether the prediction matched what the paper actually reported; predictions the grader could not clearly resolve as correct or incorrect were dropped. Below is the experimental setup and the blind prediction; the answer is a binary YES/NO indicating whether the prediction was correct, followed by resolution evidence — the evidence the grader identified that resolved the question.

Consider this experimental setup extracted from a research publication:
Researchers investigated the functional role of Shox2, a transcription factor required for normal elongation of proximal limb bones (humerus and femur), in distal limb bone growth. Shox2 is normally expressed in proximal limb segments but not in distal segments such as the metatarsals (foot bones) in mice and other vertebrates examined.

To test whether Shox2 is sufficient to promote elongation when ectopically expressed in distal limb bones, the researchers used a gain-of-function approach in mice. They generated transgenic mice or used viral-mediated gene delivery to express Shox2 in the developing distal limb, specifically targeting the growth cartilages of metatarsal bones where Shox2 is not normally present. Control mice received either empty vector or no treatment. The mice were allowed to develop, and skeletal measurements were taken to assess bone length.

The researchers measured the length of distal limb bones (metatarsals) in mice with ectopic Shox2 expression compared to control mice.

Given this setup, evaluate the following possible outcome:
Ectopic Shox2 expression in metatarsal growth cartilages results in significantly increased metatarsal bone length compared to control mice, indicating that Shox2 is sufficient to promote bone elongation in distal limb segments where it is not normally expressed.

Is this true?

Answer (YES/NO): YES